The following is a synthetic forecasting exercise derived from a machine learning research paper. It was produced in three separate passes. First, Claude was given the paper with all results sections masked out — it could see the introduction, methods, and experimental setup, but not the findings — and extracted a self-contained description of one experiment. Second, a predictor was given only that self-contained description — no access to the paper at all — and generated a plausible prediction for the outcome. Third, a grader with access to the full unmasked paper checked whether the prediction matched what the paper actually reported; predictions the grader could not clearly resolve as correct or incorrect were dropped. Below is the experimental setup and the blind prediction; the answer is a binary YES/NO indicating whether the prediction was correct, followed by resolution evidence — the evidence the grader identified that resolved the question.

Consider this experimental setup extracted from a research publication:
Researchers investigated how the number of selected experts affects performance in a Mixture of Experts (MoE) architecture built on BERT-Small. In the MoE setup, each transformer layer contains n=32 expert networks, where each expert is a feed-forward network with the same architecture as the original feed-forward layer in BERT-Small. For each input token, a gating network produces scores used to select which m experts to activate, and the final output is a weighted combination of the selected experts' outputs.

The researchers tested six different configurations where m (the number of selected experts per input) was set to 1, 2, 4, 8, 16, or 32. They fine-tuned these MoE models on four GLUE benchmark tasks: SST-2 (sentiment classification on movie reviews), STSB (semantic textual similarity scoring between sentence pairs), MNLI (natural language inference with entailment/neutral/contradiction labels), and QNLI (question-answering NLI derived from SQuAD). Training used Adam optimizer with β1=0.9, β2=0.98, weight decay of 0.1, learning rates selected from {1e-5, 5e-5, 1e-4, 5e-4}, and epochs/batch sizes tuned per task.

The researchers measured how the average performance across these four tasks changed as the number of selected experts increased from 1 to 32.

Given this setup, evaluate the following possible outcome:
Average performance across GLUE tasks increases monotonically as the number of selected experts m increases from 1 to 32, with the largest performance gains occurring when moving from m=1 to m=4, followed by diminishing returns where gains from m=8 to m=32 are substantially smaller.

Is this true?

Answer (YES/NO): NO